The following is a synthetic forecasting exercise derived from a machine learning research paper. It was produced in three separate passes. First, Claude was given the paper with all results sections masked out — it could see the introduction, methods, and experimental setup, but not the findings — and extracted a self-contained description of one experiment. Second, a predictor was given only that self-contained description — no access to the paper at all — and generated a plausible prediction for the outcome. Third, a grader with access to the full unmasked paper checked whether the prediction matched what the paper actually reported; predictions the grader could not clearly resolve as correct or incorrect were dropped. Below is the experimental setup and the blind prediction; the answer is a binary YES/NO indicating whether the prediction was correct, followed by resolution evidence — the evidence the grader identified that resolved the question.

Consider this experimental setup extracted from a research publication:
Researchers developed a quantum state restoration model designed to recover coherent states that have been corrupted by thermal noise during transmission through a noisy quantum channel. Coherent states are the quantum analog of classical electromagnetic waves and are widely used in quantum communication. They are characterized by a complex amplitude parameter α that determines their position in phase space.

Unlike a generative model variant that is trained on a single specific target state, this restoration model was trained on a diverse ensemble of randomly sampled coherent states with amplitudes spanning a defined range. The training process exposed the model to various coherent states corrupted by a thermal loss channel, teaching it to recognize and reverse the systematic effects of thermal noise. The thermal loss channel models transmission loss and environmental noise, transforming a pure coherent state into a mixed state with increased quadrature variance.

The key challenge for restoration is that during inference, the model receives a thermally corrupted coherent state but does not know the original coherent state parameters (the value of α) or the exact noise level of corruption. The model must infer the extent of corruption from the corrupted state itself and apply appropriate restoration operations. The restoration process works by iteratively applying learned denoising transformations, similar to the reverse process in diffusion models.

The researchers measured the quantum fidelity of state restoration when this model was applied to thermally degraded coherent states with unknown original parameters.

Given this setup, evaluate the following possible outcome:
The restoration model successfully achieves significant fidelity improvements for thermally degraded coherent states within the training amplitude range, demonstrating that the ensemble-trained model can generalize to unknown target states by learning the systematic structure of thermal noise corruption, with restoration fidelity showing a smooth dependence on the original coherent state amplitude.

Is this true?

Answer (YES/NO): YES